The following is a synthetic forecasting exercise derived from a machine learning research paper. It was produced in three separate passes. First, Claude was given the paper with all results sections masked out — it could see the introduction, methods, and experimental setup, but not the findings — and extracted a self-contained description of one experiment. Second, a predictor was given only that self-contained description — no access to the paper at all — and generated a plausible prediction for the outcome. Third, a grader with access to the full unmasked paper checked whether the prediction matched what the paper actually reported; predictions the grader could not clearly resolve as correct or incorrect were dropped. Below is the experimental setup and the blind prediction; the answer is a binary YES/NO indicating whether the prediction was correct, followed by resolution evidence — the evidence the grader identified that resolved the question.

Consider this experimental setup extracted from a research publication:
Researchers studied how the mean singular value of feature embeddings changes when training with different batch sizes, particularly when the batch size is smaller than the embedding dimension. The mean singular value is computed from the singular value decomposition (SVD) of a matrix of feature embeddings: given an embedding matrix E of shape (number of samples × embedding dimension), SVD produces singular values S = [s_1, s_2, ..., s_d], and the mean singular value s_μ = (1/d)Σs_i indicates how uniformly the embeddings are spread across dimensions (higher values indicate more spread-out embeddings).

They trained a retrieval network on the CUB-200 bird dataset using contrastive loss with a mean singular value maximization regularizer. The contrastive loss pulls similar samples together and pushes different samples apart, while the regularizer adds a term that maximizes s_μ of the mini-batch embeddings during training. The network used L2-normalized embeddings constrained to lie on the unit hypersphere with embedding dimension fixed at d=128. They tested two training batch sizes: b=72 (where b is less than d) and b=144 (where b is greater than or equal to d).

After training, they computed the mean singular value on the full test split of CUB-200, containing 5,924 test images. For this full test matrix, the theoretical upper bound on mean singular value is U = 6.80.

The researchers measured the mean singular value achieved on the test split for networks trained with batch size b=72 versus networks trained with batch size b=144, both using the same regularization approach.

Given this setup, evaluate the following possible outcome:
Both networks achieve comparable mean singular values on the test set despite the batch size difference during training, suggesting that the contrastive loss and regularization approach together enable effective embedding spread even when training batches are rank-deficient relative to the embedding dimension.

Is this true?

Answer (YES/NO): YES